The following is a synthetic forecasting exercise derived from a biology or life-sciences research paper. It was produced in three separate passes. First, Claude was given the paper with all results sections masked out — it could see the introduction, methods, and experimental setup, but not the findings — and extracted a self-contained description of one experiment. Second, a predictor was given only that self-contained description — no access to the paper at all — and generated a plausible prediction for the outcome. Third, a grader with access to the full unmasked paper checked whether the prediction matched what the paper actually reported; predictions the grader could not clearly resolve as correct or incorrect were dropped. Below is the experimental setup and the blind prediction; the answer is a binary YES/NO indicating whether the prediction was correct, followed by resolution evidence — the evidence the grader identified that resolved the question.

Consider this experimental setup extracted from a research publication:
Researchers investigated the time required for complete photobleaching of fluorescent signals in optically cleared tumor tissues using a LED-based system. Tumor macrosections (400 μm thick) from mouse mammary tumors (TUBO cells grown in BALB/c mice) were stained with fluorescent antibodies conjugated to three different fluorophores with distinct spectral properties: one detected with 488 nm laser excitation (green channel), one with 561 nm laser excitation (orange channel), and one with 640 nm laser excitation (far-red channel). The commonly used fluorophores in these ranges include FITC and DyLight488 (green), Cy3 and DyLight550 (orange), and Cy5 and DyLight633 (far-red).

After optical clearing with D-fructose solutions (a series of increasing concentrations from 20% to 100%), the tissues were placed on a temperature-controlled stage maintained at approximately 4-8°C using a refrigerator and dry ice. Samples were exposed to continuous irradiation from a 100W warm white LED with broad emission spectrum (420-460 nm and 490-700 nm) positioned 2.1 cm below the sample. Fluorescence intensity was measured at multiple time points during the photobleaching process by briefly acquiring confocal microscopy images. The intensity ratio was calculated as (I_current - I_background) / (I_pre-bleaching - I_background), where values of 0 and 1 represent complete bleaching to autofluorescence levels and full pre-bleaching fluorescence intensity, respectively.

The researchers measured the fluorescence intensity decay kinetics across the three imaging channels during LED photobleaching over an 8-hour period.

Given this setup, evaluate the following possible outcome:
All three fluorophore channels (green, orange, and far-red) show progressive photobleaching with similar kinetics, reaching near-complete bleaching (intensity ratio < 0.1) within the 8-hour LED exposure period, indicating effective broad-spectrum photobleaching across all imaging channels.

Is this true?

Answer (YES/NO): YES